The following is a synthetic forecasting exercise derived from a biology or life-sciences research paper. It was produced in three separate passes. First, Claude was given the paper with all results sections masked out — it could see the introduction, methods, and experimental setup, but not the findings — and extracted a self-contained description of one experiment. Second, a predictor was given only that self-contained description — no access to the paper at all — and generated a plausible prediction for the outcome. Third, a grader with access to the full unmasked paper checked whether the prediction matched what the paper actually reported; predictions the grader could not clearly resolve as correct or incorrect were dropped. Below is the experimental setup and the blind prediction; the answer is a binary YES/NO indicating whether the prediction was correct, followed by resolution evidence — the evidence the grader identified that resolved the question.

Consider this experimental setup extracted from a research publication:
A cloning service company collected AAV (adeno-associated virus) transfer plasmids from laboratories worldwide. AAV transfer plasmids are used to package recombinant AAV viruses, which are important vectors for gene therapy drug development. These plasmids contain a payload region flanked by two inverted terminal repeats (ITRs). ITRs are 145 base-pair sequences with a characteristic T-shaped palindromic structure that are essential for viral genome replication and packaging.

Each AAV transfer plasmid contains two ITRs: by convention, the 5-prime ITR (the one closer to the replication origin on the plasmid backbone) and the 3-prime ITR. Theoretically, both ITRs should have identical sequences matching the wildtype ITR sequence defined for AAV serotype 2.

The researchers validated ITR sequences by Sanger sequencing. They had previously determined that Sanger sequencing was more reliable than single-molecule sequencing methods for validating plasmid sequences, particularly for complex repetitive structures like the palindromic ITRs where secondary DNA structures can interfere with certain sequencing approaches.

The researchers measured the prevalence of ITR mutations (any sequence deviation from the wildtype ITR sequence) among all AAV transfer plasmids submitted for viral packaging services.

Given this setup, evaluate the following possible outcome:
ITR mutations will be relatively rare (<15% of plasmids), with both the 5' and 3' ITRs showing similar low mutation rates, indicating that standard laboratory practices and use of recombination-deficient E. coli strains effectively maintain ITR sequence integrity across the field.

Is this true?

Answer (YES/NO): NO